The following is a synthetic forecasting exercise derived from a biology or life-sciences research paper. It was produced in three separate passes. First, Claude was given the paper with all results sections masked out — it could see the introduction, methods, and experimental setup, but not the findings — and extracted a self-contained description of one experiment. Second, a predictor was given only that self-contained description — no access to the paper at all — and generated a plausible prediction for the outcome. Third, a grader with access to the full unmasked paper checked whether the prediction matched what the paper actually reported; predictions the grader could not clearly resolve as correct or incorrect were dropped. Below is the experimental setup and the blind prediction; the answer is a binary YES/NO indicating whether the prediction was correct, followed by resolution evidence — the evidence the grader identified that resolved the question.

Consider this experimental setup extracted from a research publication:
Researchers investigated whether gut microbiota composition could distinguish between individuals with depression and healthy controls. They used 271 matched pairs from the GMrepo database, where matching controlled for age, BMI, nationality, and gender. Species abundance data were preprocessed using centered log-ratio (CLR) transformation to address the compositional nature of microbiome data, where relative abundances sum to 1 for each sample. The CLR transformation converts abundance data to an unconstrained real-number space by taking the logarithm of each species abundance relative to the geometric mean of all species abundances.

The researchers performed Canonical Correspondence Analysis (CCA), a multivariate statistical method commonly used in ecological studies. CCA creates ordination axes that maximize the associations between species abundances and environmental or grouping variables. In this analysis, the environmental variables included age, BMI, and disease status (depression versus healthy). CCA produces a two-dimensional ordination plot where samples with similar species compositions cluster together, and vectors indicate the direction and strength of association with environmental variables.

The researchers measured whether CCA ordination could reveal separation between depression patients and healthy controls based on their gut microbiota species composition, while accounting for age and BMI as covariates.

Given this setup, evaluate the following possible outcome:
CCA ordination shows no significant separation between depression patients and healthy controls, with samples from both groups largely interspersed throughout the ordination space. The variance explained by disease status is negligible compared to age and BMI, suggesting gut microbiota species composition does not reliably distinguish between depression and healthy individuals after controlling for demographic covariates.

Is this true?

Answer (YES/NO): NO